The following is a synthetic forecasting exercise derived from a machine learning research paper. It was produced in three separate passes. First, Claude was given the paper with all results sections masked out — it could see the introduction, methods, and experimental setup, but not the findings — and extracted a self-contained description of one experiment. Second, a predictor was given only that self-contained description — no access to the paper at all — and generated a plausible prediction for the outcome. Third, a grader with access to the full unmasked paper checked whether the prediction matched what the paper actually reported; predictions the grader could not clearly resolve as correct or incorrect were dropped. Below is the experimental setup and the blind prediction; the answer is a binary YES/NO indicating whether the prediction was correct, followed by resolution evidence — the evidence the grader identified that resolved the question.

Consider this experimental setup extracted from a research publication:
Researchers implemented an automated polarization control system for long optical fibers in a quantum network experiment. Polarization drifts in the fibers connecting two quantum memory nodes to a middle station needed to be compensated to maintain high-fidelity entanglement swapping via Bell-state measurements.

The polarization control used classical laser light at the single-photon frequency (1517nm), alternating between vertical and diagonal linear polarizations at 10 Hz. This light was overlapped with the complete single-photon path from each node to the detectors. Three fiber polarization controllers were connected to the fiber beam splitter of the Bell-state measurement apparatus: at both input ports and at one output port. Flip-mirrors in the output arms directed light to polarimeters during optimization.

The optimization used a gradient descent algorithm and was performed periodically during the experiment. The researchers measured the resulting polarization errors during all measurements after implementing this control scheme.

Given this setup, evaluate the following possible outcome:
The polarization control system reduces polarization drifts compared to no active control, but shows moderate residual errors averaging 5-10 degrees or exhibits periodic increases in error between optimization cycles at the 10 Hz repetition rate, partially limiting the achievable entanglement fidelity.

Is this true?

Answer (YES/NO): NO